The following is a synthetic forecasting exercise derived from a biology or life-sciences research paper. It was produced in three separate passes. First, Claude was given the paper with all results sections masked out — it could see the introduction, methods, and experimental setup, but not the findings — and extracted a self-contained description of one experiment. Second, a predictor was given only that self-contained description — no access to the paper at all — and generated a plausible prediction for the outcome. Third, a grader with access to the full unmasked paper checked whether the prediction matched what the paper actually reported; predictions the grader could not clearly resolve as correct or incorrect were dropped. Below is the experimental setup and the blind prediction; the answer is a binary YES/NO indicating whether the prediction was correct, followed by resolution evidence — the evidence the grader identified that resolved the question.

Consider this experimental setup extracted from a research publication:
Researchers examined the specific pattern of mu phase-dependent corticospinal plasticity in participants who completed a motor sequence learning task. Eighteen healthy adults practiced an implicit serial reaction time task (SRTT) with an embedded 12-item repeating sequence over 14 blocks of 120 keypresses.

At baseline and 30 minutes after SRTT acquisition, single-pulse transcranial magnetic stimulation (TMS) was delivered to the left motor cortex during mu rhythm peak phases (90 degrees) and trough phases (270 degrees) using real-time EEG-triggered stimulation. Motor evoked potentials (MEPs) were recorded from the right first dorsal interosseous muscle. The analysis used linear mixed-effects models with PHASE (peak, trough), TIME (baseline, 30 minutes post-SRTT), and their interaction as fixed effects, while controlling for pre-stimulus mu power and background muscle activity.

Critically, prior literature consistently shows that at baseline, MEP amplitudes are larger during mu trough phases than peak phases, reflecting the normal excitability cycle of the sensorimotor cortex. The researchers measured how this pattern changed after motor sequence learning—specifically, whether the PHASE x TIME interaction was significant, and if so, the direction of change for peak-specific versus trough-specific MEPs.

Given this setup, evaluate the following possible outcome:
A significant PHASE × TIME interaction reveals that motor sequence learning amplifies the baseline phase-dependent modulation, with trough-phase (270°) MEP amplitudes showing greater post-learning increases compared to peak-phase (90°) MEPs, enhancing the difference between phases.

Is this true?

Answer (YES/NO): NO